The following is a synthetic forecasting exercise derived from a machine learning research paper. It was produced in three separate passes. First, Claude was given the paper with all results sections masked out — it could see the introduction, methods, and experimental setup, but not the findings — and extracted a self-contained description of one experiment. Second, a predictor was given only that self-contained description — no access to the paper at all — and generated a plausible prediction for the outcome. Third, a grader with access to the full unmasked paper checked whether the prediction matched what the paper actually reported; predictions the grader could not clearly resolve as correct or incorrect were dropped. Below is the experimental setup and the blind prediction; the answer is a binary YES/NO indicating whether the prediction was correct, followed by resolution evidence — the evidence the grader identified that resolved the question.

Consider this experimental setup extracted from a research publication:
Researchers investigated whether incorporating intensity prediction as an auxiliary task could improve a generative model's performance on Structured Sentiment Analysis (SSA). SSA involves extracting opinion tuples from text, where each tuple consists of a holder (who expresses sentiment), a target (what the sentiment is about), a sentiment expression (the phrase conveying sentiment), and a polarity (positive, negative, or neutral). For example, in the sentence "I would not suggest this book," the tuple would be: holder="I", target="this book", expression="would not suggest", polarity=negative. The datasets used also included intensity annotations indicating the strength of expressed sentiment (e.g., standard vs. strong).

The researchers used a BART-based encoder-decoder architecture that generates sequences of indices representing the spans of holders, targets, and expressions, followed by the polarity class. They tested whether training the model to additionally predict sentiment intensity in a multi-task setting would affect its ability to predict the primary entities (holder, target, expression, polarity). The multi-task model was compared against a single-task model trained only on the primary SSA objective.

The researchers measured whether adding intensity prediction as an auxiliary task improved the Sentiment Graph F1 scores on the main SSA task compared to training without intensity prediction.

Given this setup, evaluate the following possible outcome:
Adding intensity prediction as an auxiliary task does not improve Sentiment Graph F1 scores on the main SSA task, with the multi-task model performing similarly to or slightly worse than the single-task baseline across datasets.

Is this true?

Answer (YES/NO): YES